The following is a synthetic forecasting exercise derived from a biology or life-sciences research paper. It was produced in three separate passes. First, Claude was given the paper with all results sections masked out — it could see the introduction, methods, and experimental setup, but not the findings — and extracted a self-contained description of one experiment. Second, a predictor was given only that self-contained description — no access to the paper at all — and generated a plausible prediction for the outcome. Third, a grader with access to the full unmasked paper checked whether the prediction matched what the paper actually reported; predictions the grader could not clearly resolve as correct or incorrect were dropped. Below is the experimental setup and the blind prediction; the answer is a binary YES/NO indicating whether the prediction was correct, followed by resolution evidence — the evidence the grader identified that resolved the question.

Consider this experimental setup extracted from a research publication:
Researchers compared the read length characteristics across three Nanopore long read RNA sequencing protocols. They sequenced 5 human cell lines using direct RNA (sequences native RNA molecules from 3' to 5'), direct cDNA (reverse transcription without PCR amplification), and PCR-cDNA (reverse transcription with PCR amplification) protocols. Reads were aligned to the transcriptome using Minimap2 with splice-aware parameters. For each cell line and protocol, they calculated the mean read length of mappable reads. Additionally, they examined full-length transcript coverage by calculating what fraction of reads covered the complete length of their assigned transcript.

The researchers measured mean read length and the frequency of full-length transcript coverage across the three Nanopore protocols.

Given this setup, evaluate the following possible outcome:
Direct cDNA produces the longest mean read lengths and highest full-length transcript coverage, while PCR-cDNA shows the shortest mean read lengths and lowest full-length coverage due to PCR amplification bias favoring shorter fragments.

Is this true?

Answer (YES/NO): NO